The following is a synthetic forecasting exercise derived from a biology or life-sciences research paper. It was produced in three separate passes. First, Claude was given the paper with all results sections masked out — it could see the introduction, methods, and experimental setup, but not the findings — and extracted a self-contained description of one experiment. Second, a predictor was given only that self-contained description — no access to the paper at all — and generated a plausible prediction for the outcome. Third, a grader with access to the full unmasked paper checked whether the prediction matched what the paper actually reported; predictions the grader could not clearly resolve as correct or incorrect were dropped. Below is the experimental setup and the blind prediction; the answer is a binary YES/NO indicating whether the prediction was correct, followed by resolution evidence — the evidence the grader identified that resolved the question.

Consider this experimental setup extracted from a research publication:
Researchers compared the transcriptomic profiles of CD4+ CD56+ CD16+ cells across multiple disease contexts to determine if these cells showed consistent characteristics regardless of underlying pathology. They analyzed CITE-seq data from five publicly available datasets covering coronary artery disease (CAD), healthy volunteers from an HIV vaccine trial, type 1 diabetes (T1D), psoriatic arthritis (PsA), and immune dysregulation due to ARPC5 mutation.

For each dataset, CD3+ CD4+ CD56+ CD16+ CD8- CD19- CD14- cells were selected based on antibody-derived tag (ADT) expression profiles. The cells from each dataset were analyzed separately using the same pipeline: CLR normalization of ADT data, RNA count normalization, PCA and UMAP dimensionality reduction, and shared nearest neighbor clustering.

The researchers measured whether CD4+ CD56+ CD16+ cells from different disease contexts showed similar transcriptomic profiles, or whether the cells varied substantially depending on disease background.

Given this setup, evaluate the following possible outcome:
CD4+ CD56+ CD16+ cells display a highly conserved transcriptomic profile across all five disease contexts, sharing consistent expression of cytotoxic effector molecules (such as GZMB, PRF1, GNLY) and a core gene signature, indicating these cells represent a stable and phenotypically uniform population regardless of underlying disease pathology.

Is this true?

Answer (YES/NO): NO